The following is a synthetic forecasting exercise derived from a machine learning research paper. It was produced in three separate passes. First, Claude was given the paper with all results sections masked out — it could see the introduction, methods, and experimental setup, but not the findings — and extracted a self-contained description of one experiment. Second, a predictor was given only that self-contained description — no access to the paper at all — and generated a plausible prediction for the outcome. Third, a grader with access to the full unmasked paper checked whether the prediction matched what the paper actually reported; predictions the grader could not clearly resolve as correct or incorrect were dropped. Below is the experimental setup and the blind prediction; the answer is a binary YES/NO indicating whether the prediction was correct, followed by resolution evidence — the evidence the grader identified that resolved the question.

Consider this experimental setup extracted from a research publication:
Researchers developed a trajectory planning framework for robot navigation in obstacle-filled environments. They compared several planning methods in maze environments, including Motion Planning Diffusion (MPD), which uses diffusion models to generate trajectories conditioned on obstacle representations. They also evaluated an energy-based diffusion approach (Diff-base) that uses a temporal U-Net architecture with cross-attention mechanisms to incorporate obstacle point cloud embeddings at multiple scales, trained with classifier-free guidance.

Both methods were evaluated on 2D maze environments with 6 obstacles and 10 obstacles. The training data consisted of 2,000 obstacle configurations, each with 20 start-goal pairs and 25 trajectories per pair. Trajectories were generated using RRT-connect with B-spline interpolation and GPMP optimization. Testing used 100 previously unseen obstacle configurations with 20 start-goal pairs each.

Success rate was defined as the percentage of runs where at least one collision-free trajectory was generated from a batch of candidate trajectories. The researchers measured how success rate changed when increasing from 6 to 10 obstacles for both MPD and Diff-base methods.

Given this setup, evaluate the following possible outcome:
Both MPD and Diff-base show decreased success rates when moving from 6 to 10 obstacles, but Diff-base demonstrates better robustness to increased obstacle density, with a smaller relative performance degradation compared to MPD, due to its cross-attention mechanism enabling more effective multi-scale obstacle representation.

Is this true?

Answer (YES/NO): YES